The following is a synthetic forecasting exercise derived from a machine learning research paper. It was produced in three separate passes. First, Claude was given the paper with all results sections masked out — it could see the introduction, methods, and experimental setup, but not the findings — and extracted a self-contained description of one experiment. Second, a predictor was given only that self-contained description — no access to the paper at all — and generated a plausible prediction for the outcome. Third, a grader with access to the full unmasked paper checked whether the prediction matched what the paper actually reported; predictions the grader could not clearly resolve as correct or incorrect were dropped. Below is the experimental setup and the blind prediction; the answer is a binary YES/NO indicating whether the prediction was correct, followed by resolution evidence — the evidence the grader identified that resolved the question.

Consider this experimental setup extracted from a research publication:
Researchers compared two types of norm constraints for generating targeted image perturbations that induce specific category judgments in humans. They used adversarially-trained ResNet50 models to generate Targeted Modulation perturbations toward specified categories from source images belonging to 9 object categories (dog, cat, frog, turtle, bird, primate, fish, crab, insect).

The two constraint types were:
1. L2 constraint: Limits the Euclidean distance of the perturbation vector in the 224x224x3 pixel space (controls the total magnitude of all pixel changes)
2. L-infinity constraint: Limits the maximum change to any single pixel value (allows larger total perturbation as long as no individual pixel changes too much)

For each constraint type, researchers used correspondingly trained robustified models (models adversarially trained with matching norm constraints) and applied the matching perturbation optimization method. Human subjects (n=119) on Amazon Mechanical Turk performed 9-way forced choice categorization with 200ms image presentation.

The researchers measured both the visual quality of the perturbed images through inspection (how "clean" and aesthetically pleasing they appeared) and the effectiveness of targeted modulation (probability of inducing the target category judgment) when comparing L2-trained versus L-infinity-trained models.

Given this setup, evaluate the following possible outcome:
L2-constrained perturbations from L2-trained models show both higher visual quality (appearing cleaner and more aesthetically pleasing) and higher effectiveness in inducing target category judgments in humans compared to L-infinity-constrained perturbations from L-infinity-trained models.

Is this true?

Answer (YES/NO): YES